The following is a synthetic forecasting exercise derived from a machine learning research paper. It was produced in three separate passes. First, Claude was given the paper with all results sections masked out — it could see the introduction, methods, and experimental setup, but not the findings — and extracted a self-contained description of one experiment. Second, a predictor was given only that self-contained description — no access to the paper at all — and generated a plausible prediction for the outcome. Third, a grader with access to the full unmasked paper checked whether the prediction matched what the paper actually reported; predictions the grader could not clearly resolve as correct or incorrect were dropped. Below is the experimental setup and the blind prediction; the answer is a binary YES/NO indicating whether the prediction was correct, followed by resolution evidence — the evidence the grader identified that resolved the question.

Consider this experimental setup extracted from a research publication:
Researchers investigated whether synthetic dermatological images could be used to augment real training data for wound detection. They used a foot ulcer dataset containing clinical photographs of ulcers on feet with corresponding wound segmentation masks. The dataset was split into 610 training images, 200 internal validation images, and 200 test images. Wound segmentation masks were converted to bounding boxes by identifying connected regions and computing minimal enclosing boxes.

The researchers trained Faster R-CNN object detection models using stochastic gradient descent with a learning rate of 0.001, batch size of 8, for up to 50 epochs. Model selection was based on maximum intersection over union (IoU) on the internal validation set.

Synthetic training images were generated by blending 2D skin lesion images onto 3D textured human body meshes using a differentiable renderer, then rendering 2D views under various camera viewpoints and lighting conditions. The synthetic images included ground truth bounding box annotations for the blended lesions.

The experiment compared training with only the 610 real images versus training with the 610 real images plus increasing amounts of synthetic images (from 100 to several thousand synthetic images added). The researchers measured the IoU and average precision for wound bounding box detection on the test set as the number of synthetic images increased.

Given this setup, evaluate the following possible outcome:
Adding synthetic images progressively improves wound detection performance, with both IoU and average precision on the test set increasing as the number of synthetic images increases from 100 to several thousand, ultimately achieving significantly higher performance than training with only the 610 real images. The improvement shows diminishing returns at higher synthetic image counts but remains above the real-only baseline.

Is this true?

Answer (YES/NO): YES